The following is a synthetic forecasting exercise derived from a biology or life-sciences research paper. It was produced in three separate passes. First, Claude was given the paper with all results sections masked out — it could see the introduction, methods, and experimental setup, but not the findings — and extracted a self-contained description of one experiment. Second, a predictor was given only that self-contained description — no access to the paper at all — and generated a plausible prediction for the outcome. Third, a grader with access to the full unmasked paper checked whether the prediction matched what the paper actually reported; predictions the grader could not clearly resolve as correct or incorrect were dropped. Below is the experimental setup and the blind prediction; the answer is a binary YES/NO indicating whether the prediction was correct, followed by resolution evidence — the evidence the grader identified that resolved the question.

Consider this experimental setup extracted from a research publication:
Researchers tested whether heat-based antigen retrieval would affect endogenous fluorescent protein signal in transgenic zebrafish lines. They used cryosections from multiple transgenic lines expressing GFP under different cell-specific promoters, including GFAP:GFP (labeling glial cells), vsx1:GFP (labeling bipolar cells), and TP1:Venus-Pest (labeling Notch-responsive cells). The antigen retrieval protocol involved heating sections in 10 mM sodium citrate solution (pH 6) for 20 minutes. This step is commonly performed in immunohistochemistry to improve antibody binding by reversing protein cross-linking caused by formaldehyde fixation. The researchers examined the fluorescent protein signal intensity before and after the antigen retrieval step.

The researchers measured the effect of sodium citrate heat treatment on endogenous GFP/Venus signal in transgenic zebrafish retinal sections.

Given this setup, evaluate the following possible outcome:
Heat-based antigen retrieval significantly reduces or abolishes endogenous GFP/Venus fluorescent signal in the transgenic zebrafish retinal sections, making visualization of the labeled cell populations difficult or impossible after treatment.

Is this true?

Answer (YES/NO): NO